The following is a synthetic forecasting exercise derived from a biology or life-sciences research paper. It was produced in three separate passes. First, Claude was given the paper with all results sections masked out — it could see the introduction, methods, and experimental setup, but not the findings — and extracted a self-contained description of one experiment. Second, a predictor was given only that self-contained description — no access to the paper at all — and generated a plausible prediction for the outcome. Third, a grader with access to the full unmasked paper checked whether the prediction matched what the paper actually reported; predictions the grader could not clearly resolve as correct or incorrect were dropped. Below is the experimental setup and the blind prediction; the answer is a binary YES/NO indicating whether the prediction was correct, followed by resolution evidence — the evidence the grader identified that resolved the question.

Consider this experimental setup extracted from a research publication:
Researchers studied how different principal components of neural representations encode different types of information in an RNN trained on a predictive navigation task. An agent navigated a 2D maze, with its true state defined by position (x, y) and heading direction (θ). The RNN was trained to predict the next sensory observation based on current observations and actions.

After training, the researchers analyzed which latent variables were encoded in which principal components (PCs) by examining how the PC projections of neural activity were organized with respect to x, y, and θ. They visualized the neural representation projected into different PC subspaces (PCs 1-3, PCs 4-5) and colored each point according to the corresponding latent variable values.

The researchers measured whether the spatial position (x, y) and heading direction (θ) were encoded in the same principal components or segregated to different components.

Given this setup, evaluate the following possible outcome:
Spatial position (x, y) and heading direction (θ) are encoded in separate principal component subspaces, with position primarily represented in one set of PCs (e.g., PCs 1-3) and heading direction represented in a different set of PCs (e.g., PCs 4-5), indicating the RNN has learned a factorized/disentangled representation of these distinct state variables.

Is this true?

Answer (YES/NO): YES